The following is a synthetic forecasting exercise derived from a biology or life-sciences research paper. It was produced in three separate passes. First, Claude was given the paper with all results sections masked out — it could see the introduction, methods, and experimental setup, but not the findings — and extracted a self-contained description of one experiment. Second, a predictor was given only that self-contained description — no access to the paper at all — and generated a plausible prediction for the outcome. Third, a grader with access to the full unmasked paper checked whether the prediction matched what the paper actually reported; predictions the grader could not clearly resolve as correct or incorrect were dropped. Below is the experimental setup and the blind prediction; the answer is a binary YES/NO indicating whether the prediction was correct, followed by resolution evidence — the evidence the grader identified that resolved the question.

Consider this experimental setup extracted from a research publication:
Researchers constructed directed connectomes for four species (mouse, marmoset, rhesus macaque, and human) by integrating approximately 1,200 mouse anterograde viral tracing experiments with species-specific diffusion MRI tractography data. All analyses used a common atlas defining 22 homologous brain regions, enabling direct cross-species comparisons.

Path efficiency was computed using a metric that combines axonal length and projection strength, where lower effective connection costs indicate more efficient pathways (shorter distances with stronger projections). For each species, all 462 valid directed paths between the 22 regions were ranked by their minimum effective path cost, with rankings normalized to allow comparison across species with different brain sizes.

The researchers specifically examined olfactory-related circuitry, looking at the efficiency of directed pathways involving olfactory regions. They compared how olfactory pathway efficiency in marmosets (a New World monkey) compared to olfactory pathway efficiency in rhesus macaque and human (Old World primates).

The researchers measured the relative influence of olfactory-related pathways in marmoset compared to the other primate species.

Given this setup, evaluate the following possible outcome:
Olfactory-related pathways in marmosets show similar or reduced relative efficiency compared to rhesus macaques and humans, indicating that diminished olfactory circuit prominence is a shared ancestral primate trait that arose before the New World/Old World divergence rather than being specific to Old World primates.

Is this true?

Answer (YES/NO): NO